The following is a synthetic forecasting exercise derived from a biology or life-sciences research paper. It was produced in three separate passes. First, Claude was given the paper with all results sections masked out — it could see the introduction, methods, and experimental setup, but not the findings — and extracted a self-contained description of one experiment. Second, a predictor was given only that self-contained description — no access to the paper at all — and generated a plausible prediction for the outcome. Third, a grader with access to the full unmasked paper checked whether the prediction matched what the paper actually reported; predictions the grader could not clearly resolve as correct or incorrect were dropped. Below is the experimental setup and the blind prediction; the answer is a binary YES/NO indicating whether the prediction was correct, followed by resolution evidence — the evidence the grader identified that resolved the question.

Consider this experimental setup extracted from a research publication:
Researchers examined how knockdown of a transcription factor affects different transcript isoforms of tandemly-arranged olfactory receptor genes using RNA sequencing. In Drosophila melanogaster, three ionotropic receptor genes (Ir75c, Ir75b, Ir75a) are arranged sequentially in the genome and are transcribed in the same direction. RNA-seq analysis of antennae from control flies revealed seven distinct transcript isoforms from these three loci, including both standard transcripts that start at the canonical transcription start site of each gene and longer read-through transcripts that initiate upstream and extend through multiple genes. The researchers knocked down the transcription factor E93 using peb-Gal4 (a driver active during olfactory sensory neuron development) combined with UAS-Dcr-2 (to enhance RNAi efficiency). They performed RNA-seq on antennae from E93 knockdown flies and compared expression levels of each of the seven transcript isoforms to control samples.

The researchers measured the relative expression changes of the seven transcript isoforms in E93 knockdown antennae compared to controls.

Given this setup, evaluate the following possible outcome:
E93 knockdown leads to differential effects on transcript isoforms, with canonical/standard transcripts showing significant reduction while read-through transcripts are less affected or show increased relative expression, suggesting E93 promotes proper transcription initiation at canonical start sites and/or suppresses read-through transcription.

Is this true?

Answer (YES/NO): NO